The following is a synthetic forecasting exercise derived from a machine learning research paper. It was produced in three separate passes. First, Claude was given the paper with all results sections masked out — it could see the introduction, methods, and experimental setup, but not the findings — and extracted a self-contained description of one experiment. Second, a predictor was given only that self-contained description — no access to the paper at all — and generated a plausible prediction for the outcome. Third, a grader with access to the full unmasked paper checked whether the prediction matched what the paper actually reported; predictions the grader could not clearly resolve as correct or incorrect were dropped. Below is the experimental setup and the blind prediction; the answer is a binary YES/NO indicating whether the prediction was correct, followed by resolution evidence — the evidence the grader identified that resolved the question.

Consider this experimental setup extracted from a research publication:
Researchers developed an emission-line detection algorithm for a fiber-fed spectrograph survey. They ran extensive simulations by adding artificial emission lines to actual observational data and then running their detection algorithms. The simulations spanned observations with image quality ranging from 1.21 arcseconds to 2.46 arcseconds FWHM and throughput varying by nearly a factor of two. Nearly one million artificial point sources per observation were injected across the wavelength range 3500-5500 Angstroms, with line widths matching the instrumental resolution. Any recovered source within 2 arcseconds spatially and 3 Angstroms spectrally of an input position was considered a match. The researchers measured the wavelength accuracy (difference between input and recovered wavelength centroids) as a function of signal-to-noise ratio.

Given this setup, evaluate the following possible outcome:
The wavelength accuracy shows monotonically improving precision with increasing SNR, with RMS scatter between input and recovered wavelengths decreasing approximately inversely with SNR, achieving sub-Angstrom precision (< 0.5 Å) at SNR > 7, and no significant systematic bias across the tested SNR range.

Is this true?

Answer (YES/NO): NO